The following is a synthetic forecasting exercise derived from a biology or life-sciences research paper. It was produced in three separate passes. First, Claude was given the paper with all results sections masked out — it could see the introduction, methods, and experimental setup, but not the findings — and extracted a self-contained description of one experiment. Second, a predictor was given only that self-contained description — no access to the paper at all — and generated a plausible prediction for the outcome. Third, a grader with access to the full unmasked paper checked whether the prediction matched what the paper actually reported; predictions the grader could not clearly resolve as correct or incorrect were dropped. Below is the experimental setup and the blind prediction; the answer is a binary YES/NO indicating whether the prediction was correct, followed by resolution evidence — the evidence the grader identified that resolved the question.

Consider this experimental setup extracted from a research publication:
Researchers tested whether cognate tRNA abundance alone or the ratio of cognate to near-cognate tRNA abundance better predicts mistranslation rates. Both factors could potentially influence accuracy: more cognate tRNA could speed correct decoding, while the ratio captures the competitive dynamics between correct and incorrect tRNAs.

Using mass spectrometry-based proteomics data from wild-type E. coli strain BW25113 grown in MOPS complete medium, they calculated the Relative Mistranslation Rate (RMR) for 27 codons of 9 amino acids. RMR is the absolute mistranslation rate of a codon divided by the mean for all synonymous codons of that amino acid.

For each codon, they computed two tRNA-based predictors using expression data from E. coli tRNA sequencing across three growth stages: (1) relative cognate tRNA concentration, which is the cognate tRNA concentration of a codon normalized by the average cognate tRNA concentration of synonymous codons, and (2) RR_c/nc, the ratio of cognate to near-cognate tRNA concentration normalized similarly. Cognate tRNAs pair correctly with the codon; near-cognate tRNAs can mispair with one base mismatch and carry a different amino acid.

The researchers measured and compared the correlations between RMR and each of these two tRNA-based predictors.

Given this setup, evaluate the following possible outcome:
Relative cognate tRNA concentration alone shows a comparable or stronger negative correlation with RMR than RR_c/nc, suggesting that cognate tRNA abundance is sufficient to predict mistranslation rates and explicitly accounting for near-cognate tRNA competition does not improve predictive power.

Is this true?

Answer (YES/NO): NO